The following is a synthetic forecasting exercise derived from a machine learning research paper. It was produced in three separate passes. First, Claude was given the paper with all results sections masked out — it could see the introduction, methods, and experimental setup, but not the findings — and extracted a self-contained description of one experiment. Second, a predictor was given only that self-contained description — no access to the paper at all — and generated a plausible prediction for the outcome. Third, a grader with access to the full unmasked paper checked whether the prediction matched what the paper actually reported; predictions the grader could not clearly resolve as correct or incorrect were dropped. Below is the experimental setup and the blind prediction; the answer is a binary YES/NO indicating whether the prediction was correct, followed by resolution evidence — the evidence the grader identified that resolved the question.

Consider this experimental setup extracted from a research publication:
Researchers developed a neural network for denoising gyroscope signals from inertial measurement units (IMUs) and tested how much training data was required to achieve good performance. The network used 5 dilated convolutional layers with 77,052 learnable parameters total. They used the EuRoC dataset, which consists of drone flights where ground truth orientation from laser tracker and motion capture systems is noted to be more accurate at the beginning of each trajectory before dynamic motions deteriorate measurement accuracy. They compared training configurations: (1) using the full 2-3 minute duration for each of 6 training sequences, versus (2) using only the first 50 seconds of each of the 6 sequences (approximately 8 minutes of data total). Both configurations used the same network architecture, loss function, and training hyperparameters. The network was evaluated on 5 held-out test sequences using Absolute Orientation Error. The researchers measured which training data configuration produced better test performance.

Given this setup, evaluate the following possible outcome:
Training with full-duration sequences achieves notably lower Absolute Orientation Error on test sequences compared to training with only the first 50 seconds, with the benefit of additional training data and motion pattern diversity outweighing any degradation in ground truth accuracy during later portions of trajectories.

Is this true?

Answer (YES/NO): NO